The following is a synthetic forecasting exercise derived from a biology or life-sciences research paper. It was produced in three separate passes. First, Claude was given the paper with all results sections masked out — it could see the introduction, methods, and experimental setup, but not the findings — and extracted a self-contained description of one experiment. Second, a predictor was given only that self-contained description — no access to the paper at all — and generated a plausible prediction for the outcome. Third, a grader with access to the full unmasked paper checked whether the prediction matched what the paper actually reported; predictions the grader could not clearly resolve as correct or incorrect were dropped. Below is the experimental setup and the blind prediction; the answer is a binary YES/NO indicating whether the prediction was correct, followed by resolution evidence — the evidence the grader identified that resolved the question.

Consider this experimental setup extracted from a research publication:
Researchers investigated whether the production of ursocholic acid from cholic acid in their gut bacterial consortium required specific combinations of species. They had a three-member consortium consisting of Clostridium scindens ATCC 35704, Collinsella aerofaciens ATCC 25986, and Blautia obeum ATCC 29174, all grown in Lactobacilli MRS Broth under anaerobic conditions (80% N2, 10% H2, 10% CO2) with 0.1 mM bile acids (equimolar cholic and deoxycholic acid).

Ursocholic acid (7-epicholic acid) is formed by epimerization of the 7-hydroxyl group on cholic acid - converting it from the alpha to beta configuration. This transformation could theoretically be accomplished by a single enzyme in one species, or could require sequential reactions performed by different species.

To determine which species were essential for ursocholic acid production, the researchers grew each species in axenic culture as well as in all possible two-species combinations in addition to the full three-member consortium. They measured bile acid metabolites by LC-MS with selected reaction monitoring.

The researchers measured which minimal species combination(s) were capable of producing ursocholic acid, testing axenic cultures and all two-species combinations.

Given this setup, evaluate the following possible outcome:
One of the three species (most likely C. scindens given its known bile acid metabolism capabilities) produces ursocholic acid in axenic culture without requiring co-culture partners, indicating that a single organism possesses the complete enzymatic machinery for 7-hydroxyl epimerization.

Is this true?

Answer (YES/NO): NO